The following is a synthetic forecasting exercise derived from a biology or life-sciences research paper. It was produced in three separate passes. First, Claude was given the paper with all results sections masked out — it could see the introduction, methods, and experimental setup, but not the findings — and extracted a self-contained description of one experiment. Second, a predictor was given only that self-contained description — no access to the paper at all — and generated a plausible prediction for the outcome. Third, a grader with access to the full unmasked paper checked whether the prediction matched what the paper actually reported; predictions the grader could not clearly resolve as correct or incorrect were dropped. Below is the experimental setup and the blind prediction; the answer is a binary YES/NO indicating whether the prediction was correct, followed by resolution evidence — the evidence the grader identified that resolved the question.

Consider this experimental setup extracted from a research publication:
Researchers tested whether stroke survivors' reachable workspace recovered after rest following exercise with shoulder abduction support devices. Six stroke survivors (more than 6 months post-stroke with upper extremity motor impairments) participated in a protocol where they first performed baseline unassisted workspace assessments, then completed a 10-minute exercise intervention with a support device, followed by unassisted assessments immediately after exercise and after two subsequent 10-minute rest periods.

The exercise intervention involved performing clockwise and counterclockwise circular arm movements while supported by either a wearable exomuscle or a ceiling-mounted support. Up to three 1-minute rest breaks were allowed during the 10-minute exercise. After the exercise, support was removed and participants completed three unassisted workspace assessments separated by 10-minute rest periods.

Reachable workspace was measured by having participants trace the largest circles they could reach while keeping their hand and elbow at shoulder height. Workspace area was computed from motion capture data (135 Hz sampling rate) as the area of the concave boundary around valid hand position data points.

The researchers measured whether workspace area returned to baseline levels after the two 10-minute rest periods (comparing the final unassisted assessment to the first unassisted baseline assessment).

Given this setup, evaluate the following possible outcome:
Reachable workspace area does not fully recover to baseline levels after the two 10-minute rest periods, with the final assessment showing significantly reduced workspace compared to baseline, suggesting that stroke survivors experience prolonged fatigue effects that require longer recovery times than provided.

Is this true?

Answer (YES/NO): NO